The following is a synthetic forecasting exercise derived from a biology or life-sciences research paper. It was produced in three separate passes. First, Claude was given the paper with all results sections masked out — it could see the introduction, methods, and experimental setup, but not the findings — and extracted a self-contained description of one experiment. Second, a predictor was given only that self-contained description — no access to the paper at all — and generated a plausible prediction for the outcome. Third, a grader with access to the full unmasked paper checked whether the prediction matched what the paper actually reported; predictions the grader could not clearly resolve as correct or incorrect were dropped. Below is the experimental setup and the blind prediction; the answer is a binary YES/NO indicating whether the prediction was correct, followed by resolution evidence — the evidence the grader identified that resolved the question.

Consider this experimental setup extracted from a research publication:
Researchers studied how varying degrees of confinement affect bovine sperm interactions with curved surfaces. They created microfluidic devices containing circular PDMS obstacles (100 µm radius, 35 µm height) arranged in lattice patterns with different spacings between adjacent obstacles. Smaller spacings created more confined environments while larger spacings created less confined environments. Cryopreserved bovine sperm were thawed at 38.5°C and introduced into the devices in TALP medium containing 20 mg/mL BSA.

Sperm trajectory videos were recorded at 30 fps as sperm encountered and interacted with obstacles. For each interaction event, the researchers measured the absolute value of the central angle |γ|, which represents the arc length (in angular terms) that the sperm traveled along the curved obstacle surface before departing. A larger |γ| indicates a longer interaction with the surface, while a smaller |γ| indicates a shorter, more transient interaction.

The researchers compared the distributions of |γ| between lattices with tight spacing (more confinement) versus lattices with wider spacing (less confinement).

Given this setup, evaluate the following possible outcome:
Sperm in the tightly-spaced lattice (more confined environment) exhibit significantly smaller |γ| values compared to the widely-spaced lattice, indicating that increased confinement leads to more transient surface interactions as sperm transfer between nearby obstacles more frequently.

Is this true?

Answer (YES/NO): YES